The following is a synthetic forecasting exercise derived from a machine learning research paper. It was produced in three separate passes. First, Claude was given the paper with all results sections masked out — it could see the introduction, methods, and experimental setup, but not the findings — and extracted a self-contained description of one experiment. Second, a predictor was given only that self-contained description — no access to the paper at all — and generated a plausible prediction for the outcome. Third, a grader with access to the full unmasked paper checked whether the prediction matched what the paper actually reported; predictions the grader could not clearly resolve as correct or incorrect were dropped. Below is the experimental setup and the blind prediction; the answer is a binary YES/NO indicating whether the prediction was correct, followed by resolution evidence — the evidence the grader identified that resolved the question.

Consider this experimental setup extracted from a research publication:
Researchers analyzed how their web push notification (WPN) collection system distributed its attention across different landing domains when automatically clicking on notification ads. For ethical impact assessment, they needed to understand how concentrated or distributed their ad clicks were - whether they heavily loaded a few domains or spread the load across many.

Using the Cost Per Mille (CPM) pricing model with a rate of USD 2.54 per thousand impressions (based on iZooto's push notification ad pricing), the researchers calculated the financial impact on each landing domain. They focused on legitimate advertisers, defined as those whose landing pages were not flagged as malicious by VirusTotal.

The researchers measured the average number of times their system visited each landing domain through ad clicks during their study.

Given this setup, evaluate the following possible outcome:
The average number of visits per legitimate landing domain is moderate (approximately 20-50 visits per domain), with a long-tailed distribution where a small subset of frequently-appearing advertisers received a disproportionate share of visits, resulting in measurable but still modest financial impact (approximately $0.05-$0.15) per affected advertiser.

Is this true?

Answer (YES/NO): NO